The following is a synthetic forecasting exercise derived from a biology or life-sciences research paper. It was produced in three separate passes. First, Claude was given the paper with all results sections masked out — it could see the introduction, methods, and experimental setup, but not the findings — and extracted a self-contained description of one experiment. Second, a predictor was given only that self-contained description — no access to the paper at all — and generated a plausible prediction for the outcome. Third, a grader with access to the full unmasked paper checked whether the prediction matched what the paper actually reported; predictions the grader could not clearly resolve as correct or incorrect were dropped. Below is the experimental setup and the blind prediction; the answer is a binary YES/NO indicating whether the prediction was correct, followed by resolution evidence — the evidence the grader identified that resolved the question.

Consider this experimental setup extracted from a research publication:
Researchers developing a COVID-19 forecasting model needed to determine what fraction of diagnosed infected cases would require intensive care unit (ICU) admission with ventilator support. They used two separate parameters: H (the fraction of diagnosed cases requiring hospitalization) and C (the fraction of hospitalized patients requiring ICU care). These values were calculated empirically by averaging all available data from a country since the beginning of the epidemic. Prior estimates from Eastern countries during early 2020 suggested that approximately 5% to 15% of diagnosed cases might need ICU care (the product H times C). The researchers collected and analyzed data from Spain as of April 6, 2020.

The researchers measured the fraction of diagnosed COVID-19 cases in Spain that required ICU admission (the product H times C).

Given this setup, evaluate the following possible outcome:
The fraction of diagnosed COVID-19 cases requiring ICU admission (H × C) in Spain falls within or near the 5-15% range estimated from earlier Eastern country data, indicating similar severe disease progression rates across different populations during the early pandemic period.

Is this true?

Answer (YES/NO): YES